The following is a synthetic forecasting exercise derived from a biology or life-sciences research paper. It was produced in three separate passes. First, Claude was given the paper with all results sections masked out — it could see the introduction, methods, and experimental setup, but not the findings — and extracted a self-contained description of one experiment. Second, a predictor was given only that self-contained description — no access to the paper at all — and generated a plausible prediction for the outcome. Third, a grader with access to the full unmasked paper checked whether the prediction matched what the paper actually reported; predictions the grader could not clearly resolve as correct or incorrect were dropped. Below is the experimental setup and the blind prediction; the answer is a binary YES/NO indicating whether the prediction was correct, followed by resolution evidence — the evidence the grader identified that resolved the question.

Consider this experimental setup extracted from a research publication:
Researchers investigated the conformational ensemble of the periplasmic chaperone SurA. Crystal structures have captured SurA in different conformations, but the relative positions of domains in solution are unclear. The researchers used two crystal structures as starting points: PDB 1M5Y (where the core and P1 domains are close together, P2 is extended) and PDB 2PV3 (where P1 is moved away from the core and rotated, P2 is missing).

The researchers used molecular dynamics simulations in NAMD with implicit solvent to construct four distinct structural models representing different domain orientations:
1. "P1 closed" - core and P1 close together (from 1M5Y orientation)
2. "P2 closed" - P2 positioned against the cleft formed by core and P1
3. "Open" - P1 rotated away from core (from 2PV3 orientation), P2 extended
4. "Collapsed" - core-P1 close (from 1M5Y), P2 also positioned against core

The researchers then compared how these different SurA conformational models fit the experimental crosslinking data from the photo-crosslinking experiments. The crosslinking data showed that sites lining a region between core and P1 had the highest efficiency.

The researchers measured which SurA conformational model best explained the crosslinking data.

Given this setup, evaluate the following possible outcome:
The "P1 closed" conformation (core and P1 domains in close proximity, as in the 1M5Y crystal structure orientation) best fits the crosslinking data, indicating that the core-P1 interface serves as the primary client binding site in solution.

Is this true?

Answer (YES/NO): NO